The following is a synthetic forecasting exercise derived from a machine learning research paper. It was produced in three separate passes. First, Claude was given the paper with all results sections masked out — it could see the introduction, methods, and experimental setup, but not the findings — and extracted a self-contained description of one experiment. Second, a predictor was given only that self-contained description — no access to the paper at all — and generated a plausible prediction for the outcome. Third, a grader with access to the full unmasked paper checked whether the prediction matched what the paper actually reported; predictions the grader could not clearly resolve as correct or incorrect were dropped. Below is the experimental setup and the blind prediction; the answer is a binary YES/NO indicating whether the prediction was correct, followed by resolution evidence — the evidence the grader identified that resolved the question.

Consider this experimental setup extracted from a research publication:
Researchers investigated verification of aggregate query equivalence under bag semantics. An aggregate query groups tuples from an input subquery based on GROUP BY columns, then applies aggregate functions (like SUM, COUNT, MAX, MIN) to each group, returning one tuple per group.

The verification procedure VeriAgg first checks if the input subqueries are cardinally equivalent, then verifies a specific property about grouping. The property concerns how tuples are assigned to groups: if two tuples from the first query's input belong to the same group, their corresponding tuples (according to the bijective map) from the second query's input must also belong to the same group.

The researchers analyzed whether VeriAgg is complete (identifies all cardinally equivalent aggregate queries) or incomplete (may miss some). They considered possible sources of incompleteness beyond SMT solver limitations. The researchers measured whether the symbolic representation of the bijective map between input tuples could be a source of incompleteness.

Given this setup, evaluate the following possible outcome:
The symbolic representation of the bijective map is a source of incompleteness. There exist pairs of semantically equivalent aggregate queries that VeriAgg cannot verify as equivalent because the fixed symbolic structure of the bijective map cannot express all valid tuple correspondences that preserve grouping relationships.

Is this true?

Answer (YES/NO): YES